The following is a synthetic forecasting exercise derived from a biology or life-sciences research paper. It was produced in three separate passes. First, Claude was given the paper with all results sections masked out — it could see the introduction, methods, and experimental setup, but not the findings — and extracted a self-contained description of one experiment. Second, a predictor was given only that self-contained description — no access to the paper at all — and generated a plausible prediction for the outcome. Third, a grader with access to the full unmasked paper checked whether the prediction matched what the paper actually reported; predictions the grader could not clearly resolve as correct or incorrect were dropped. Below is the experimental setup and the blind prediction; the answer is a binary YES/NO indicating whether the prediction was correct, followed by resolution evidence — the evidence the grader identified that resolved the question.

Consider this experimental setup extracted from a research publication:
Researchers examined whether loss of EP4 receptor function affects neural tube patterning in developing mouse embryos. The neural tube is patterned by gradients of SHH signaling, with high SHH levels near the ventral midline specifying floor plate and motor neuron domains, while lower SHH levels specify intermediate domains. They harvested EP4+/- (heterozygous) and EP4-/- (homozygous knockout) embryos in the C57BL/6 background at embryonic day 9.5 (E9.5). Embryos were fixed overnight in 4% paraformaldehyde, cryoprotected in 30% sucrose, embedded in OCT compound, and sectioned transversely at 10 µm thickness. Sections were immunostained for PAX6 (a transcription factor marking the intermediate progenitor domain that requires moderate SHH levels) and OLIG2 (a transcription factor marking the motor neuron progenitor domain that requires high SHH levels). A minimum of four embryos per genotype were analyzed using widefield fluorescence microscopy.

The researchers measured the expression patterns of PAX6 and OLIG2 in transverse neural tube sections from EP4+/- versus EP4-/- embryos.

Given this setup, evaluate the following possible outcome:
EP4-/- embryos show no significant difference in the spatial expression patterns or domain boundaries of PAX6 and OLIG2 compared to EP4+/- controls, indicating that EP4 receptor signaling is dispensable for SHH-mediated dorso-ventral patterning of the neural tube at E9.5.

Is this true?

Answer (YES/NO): NO